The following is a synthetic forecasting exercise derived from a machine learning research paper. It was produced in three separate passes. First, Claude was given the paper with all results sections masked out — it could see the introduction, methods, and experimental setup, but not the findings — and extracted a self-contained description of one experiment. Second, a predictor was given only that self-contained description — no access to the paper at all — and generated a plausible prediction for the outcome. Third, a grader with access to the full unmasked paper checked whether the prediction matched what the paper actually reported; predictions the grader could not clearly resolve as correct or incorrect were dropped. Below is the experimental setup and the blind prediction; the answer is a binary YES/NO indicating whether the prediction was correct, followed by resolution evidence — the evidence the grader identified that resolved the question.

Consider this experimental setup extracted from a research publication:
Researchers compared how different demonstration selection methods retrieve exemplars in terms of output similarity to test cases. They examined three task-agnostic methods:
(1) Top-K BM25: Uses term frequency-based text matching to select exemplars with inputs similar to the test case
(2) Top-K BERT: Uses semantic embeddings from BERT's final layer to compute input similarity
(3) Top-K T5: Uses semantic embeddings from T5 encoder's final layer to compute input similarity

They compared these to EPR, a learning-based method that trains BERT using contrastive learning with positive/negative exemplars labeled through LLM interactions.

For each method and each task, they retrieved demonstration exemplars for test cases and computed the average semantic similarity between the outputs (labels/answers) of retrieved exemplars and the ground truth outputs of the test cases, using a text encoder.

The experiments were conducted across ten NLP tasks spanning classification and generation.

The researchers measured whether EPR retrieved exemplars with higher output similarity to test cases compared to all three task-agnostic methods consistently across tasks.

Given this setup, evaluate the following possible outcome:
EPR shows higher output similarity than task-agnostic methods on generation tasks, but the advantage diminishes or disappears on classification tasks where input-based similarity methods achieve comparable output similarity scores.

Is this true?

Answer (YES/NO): NO